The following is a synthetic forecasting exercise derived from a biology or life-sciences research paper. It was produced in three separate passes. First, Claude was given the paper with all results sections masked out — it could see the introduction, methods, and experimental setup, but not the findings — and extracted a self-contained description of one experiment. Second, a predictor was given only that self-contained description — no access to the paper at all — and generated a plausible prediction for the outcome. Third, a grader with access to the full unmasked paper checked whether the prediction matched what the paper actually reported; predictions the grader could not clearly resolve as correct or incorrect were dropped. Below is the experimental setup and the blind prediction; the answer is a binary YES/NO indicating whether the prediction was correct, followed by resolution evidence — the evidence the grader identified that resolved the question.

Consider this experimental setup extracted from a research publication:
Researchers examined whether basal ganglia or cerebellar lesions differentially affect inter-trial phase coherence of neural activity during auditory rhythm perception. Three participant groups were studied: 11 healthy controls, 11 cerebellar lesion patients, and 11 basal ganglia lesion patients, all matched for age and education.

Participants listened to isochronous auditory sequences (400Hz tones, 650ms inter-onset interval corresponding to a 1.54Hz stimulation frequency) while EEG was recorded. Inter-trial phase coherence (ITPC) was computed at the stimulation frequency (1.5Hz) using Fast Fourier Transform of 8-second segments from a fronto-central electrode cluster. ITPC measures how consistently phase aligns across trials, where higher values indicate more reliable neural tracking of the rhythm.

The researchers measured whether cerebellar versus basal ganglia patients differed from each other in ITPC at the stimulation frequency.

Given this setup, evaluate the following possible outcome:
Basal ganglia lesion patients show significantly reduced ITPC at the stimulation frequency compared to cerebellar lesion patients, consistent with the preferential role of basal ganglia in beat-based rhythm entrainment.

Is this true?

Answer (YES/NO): NO